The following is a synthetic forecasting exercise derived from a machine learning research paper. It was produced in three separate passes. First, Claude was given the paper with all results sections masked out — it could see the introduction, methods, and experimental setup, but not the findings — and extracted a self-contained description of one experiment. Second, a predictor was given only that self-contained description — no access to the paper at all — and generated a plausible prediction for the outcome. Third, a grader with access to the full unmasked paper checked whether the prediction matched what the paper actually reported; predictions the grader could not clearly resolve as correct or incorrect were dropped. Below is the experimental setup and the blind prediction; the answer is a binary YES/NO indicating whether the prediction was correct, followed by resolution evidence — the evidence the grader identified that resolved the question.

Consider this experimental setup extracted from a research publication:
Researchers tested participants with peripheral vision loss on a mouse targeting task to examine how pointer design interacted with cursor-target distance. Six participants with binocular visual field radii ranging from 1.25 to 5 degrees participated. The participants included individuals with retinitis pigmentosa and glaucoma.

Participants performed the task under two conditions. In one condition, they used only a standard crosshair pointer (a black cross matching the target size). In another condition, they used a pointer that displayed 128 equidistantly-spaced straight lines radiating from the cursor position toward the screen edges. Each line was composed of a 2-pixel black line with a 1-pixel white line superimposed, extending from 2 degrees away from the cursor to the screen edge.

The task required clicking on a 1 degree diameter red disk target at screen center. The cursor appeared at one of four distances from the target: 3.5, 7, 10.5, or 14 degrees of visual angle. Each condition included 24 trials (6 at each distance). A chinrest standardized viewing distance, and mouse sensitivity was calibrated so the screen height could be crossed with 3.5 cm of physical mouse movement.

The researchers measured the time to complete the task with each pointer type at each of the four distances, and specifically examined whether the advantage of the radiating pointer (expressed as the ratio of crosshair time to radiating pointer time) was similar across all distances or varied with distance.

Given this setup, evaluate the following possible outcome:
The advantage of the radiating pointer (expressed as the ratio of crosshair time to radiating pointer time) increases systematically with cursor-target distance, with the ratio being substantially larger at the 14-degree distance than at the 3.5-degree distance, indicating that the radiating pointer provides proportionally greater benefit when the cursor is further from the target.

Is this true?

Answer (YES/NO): YES